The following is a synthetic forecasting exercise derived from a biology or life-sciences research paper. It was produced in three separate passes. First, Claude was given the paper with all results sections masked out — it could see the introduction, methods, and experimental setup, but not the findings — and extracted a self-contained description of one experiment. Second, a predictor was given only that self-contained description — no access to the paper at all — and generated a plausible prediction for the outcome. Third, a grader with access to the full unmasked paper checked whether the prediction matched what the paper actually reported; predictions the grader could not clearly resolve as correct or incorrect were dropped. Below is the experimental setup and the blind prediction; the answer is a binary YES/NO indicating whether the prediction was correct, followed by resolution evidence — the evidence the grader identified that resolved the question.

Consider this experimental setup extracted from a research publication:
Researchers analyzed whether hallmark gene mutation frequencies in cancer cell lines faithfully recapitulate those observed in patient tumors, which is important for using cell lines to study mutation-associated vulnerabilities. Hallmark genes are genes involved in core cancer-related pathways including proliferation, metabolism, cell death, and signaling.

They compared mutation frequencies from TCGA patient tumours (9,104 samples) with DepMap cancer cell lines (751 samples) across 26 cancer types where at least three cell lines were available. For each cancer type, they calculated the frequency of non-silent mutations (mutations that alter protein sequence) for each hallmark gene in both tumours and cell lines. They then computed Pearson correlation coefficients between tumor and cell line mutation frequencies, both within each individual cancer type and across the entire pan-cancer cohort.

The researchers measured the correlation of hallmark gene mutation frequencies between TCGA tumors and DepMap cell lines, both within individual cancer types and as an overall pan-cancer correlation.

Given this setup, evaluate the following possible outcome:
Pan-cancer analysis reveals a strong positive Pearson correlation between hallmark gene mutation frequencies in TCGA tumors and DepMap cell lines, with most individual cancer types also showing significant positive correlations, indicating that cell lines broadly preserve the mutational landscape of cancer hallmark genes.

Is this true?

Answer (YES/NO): YES